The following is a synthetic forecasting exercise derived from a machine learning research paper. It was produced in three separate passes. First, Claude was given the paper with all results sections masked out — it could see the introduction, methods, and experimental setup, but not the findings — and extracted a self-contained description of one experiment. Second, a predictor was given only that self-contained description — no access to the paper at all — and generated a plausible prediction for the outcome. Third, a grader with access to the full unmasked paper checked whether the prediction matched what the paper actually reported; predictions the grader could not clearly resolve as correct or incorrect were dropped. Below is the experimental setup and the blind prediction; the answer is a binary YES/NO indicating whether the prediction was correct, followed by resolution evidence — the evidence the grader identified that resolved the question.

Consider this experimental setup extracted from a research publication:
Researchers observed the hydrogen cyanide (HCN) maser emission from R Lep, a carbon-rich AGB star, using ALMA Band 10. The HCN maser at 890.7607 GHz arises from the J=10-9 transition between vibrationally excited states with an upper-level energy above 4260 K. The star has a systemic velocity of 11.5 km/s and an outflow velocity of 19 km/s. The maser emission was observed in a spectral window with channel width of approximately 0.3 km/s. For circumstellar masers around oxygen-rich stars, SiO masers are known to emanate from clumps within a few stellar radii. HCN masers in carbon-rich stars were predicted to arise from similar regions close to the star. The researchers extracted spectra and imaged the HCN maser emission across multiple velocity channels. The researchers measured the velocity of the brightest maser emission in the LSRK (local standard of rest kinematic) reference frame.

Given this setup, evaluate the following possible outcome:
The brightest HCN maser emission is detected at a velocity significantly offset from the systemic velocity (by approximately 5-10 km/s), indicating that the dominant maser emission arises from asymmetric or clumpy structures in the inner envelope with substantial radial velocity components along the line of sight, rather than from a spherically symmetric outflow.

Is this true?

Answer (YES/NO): NO